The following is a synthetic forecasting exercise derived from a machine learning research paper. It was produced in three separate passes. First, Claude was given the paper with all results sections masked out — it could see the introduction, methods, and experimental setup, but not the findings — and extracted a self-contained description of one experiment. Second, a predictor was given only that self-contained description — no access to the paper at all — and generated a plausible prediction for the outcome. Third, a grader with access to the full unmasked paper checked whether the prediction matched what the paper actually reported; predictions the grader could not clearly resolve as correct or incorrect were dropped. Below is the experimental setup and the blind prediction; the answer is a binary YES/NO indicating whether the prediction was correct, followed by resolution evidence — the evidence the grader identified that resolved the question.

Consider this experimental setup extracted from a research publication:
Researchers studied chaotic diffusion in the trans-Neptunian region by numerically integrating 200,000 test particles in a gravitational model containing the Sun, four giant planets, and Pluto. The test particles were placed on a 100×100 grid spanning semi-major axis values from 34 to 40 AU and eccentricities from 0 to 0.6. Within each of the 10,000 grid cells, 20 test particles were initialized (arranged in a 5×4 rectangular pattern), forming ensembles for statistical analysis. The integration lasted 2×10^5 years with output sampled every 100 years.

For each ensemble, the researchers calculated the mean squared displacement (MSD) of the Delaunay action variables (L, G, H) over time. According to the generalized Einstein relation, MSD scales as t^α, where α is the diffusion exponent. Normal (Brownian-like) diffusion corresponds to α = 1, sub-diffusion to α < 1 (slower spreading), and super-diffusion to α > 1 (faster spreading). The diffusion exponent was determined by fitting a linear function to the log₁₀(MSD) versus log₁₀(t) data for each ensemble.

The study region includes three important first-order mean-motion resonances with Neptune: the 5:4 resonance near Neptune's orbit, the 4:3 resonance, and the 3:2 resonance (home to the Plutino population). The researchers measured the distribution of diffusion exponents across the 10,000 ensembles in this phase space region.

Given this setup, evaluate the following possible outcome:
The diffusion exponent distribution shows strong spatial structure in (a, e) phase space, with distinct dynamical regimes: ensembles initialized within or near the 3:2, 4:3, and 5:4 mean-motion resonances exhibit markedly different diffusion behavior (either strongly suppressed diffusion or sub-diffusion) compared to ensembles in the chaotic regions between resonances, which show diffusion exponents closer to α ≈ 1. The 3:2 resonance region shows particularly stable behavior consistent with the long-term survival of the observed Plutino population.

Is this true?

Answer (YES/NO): NO